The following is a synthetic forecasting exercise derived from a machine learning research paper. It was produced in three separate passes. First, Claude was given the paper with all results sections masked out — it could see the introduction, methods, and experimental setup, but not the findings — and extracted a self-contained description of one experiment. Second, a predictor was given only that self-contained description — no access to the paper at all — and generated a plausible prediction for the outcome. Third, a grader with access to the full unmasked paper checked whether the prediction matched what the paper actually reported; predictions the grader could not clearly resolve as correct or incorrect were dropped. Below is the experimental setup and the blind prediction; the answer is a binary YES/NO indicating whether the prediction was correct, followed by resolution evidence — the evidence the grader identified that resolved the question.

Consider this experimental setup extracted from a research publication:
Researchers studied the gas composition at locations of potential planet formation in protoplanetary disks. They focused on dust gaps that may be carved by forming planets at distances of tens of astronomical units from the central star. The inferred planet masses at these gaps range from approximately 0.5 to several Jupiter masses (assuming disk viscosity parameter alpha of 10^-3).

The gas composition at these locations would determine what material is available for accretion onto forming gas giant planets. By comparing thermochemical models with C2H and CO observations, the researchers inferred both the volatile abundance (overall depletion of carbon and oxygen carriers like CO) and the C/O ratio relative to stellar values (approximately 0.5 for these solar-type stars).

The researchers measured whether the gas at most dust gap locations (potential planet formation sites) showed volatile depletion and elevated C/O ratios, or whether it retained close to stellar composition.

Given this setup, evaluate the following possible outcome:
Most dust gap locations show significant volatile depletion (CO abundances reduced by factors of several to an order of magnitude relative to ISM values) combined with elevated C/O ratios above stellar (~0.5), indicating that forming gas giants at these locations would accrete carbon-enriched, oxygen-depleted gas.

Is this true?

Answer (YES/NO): YES